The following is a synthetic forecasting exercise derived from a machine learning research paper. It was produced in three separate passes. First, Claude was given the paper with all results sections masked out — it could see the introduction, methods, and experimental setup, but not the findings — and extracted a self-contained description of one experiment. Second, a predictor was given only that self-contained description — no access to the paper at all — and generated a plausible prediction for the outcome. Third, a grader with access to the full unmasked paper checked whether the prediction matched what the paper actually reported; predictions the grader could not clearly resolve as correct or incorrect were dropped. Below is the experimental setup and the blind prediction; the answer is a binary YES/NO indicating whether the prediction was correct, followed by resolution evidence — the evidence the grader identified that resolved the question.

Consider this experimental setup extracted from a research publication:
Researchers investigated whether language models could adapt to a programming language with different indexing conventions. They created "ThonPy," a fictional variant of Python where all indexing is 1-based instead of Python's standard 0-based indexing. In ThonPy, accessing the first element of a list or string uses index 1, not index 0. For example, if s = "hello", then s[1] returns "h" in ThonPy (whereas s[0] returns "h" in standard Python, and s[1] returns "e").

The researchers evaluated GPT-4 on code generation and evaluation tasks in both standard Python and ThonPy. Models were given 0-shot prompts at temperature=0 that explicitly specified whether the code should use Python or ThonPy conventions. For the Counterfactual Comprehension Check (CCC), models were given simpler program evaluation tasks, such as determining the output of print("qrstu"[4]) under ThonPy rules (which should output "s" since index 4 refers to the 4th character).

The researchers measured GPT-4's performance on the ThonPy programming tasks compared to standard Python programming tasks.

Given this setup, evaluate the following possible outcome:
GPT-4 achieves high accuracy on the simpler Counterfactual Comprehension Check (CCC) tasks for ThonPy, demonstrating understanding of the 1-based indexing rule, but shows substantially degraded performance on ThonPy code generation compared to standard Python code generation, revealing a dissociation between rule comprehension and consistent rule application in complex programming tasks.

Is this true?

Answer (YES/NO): NO